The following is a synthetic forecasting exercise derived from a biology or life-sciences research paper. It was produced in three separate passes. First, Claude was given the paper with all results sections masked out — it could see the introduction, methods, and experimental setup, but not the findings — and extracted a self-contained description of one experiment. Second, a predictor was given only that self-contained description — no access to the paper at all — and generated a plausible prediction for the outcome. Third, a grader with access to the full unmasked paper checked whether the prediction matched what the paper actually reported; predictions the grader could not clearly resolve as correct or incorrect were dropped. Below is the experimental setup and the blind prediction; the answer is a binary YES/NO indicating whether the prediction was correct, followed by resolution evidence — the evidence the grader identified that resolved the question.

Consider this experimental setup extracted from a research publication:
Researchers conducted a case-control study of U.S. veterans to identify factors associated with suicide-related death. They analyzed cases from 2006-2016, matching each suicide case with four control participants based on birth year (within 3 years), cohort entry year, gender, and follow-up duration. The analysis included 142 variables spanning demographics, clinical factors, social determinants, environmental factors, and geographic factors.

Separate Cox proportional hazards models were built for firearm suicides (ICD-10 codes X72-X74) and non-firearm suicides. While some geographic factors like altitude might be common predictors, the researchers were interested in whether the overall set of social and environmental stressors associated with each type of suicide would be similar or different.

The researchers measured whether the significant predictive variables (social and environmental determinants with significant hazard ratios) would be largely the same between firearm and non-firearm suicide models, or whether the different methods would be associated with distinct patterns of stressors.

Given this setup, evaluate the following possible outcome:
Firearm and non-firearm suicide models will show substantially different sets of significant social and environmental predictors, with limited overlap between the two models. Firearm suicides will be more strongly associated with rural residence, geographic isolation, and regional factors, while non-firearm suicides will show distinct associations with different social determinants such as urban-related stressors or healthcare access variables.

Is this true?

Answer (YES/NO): NO